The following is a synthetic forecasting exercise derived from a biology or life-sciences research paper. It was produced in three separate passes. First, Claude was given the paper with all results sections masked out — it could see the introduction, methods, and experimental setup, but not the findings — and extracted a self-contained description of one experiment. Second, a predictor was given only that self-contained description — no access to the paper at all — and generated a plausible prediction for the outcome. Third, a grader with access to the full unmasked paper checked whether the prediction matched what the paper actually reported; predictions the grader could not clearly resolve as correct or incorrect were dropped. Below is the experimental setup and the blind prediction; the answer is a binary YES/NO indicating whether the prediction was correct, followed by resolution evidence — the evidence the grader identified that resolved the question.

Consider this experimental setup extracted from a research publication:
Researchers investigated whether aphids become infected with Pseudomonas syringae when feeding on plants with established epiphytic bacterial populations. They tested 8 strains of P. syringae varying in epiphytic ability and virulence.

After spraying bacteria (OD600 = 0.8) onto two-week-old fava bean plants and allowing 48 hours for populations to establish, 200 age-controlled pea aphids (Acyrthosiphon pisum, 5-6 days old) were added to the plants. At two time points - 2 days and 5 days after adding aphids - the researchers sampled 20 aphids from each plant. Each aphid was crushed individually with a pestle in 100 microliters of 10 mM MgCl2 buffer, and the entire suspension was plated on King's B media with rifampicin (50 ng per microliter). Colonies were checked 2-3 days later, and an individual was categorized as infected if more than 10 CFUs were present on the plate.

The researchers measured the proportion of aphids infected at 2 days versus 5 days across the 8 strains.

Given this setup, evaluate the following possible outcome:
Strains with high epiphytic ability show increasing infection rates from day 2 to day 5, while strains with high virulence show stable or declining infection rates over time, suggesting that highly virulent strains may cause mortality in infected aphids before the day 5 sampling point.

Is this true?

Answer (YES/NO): NO